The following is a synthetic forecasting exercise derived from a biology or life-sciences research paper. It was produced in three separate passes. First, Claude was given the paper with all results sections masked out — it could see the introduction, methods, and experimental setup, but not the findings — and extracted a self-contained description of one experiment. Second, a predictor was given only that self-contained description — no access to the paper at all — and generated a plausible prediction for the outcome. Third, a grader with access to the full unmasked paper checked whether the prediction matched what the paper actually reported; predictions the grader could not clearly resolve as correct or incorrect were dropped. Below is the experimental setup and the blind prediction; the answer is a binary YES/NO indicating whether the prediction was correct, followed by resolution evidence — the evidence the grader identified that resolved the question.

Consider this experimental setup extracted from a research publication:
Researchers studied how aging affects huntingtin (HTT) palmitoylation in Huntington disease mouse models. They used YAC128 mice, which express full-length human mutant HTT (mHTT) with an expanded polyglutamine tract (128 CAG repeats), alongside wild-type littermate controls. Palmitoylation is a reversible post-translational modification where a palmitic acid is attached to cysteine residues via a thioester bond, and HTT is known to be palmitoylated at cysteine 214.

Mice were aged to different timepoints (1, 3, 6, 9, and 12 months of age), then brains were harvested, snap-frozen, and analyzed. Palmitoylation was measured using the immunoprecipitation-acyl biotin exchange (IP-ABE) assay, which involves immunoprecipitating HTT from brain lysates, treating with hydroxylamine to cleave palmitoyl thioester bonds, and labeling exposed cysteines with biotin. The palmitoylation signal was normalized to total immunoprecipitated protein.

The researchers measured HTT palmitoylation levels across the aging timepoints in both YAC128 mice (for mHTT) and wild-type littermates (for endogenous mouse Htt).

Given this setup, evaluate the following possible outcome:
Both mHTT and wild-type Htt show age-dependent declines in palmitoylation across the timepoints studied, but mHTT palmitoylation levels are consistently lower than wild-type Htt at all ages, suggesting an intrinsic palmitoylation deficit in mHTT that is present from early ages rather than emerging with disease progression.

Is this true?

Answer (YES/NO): YES